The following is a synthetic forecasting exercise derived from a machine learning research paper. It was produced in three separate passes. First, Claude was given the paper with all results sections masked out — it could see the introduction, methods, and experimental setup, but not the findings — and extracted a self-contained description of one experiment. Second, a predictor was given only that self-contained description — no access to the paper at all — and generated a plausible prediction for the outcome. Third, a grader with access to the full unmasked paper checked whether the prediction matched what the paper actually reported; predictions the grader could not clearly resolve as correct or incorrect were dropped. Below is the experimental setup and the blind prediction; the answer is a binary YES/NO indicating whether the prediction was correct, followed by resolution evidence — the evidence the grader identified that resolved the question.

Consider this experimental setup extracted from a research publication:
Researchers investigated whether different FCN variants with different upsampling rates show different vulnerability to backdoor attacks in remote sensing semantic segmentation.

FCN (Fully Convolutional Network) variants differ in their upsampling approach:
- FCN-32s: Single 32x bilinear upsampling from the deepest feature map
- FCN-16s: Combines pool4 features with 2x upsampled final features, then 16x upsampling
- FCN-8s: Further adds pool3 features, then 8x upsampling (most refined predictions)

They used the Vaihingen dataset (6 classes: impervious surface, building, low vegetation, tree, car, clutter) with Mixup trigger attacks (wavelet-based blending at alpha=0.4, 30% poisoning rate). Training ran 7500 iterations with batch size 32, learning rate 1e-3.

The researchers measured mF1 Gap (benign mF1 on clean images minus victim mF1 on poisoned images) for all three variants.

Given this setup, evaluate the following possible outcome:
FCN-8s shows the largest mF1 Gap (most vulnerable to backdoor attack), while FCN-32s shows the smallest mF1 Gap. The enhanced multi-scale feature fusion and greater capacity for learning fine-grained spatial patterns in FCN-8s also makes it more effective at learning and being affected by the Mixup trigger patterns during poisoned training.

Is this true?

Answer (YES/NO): YES